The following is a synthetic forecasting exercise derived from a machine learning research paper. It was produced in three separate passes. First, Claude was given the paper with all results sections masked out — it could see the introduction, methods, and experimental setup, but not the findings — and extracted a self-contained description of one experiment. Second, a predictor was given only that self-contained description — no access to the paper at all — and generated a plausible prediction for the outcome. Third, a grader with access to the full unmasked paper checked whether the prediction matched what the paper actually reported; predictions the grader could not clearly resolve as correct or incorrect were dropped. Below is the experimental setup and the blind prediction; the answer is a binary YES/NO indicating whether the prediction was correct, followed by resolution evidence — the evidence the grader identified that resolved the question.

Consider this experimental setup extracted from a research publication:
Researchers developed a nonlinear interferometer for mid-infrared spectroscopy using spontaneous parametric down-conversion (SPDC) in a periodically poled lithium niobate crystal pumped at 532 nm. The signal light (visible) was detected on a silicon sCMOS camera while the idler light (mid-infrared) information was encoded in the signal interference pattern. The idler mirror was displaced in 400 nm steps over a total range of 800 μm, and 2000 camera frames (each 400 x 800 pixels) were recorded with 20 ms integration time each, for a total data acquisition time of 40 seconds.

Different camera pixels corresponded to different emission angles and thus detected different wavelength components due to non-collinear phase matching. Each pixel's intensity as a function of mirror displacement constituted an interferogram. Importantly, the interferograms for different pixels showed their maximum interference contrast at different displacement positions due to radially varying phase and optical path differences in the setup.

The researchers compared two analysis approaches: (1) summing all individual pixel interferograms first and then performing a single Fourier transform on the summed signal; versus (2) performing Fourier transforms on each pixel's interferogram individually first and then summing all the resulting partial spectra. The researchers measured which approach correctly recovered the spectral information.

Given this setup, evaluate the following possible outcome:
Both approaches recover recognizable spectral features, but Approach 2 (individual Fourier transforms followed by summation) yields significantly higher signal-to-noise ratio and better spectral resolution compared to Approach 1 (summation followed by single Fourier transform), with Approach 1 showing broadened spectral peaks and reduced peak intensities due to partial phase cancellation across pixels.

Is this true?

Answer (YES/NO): NO